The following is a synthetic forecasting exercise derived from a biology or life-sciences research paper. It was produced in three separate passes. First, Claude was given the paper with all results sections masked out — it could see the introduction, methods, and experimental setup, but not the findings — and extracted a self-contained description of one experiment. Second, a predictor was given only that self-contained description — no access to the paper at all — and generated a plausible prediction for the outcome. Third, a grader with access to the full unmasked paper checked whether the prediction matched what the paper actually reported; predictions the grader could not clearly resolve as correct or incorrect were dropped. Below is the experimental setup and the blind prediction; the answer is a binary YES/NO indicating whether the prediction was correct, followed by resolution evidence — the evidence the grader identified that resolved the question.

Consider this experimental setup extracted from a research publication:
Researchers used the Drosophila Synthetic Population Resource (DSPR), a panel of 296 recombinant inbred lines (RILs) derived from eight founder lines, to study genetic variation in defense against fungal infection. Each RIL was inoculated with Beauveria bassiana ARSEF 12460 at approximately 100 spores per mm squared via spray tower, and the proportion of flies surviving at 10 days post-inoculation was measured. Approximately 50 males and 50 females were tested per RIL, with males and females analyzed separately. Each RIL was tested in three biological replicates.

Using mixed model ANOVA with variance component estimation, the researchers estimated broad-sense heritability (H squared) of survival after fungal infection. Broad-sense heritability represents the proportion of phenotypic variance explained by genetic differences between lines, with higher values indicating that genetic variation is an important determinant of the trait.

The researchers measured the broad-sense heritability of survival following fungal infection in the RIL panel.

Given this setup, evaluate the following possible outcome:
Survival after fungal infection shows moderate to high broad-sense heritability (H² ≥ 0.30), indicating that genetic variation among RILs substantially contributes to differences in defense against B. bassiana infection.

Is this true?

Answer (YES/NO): YES